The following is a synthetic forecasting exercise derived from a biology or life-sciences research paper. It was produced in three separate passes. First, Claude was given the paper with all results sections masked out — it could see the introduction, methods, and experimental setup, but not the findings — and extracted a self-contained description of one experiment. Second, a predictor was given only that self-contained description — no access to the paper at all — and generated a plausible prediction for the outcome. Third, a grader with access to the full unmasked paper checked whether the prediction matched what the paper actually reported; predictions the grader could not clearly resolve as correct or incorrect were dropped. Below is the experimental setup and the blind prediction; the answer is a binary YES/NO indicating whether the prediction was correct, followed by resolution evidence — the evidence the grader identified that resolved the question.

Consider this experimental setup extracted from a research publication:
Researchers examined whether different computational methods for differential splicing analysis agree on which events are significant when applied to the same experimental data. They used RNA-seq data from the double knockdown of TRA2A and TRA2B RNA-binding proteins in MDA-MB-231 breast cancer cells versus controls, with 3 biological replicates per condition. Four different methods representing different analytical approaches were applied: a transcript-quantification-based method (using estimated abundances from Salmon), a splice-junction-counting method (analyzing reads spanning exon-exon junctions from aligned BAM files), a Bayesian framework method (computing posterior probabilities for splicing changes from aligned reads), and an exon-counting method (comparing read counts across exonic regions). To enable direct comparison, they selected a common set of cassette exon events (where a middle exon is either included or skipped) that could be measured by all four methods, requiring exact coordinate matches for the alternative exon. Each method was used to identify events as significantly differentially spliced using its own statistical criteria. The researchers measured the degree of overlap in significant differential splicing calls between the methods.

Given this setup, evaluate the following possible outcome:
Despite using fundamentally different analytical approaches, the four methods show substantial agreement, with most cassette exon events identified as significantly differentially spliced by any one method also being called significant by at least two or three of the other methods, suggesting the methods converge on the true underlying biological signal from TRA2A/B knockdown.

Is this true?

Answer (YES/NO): NO